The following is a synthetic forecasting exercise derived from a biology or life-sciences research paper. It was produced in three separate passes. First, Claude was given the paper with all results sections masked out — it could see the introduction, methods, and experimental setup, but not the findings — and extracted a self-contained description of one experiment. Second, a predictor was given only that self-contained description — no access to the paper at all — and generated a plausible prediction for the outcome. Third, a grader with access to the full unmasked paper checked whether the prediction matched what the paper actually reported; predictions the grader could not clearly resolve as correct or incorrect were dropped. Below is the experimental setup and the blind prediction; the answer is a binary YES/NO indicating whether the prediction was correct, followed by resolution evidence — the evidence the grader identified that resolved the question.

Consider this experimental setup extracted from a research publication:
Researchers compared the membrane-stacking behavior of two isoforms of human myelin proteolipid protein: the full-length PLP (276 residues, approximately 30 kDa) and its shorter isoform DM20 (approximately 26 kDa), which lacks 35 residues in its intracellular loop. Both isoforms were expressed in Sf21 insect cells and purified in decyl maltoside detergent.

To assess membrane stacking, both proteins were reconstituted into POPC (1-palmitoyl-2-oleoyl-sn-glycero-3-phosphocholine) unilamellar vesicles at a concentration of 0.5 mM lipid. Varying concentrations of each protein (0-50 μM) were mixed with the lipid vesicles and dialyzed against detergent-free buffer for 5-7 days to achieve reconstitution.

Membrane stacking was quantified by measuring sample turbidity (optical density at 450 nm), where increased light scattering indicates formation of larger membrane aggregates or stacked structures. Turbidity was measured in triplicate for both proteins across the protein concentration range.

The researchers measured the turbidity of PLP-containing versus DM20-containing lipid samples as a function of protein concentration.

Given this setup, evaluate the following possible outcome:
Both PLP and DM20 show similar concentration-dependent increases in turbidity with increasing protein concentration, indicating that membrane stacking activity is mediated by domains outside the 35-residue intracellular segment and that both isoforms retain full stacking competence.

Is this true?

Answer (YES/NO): NO